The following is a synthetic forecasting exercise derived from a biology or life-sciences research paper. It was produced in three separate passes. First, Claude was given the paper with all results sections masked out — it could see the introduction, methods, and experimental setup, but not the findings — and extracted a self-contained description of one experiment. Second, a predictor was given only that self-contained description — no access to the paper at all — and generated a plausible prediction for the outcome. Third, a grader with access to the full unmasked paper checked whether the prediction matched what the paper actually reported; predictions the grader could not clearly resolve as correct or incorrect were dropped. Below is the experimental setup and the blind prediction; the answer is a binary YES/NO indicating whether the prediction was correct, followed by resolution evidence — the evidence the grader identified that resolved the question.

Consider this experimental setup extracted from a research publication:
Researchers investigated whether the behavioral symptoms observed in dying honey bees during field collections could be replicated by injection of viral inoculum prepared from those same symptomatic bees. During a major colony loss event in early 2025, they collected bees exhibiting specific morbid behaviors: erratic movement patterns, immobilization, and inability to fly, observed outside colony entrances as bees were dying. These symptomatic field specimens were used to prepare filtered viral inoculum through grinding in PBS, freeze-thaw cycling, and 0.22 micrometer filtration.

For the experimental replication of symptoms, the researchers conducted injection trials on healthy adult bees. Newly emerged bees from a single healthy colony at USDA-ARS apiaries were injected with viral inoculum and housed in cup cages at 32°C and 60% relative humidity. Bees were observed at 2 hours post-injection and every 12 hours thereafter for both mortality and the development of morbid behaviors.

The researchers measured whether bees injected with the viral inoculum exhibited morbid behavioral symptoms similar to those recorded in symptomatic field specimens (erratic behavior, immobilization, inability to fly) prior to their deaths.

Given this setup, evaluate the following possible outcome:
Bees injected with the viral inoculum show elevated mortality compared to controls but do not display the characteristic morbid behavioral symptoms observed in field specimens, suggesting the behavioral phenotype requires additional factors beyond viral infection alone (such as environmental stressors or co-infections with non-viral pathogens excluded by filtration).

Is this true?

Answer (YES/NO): NO